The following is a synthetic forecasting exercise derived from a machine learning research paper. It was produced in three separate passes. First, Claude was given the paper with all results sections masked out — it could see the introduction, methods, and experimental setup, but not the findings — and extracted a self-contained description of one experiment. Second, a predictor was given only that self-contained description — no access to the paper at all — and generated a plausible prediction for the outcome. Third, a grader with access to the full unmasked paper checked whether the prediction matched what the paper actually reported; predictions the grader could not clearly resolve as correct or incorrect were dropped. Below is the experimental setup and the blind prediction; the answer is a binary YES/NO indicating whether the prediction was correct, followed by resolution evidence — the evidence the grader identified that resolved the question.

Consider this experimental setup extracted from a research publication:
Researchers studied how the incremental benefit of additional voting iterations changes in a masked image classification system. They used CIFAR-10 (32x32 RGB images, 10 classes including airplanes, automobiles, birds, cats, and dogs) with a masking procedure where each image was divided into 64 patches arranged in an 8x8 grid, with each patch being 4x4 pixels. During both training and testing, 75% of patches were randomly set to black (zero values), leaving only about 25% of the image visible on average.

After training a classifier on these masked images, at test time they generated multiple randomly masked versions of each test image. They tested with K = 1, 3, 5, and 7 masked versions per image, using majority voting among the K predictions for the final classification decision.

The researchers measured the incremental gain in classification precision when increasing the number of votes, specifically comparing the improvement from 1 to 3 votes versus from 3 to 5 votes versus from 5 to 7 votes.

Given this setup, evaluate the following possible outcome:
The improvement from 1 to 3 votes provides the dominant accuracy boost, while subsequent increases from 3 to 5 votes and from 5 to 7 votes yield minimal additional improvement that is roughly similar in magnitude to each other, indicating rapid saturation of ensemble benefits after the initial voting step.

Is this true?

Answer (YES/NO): NO